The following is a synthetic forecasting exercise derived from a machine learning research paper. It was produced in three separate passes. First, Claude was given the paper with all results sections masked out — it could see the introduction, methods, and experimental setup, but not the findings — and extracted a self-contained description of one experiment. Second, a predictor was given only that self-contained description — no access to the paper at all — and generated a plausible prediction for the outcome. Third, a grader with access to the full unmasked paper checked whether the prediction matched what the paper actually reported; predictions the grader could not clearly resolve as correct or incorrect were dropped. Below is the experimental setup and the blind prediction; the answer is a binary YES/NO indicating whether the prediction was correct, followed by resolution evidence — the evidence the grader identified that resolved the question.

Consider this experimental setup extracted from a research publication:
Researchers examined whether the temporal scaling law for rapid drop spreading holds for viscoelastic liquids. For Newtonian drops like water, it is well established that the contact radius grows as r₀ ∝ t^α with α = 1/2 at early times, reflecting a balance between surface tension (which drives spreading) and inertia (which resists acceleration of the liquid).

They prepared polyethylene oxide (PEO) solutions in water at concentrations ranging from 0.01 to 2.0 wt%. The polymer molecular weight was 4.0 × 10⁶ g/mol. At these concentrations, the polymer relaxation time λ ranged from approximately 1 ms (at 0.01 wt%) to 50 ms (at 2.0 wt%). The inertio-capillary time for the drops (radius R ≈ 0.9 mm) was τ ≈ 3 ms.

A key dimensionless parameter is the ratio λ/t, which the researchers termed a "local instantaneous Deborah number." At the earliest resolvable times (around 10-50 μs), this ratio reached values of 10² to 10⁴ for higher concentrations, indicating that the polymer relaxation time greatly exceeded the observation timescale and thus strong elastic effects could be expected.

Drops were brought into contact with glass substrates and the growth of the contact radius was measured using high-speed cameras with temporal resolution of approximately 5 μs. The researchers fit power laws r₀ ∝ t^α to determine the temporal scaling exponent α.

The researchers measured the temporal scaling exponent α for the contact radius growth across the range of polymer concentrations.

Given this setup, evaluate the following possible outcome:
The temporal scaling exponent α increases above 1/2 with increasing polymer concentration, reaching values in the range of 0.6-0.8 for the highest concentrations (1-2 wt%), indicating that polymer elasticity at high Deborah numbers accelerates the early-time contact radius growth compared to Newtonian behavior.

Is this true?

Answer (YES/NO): NO